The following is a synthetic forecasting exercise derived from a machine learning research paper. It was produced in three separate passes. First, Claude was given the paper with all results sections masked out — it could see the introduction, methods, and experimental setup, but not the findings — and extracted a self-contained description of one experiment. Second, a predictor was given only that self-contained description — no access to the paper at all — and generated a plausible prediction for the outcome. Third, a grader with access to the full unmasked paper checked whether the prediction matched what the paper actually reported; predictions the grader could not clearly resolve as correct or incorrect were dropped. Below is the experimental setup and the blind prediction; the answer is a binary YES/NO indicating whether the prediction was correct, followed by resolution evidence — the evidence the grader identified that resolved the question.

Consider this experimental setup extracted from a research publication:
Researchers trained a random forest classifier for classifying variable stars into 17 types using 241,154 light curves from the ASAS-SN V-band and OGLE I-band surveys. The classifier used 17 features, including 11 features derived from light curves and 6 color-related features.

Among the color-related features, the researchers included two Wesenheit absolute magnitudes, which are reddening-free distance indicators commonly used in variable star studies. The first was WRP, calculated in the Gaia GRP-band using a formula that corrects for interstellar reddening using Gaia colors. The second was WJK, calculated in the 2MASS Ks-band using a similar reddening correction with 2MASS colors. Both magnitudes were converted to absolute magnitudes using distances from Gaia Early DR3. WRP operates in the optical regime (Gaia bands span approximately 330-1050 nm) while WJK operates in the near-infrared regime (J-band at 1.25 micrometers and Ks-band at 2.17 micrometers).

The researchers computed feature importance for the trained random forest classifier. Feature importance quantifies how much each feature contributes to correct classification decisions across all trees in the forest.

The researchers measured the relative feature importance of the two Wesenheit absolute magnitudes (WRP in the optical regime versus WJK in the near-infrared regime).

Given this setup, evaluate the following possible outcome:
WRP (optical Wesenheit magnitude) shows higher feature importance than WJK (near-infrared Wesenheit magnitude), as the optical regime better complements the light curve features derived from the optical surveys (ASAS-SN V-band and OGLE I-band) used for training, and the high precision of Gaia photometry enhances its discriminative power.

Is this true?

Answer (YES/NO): YES